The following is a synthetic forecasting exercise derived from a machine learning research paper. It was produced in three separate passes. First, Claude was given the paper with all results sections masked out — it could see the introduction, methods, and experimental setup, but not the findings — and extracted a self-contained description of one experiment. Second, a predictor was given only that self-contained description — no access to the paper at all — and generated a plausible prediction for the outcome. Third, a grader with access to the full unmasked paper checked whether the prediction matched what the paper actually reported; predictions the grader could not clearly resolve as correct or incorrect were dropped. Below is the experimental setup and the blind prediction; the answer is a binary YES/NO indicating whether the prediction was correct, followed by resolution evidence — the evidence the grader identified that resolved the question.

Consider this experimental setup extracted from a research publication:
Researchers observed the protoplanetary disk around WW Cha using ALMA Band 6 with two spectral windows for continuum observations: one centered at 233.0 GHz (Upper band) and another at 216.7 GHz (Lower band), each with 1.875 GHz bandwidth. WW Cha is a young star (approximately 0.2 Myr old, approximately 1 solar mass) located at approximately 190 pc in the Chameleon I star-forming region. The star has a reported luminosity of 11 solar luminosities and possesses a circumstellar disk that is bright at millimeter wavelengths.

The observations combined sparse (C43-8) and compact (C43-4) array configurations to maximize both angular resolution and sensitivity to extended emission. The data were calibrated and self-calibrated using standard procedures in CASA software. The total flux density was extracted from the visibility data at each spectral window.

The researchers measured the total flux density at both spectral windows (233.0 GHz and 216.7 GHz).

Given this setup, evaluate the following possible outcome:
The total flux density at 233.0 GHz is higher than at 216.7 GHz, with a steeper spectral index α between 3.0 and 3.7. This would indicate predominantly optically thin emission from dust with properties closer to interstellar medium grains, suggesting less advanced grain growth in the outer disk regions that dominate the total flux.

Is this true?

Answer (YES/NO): NO